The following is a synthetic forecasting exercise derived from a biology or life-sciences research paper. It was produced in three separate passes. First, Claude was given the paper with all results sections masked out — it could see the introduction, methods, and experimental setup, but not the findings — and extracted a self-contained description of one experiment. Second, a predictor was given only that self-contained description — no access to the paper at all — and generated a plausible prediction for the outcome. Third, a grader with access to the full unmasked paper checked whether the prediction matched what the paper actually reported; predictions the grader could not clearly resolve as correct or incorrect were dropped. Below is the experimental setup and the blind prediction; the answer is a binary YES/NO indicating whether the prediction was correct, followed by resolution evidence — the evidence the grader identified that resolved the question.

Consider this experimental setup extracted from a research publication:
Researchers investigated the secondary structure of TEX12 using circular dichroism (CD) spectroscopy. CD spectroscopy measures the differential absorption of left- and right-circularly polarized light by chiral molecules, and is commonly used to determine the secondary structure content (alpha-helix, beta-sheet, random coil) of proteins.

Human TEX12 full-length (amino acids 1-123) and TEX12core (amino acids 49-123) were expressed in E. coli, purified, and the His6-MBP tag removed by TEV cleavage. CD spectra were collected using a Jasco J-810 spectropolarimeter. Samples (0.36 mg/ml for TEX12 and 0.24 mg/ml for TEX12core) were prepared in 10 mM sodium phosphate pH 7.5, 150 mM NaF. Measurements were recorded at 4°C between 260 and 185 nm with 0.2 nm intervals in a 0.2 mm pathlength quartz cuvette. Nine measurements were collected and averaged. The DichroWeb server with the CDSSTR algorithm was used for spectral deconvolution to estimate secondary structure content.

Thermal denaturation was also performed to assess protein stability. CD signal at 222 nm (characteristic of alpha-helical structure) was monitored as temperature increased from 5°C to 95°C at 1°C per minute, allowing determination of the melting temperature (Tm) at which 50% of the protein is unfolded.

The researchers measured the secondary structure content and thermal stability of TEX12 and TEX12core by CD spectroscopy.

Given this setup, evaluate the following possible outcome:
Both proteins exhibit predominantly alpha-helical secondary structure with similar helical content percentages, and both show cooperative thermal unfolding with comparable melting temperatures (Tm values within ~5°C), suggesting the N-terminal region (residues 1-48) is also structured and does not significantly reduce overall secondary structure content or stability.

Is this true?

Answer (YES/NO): NO